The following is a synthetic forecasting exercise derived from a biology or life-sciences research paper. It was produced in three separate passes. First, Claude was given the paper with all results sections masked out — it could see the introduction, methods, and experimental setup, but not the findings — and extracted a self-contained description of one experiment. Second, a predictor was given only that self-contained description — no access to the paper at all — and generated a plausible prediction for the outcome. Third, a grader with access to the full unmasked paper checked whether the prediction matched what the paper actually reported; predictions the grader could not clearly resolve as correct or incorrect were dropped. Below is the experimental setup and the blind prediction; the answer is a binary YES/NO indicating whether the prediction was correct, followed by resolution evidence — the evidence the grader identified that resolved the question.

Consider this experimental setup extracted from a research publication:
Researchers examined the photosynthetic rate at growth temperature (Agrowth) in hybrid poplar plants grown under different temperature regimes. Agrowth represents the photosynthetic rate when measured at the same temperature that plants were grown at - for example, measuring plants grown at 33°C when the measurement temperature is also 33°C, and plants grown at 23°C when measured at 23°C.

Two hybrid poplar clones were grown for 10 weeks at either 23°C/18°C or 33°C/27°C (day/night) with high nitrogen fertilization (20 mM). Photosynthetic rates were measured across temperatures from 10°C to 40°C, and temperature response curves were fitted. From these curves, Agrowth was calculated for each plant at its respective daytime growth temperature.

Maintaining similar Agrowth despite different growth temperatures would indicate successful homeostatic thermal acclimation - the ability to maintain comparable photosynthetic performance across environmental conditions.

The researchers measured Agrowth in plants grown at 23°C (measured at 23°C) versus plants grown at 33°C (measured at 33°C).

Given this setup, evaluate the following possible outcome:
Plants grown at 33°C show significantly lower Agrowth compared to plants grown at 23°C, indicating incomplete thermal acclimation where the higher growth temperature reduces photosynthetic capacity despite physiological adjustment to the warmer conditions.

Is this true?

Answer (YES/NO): NO